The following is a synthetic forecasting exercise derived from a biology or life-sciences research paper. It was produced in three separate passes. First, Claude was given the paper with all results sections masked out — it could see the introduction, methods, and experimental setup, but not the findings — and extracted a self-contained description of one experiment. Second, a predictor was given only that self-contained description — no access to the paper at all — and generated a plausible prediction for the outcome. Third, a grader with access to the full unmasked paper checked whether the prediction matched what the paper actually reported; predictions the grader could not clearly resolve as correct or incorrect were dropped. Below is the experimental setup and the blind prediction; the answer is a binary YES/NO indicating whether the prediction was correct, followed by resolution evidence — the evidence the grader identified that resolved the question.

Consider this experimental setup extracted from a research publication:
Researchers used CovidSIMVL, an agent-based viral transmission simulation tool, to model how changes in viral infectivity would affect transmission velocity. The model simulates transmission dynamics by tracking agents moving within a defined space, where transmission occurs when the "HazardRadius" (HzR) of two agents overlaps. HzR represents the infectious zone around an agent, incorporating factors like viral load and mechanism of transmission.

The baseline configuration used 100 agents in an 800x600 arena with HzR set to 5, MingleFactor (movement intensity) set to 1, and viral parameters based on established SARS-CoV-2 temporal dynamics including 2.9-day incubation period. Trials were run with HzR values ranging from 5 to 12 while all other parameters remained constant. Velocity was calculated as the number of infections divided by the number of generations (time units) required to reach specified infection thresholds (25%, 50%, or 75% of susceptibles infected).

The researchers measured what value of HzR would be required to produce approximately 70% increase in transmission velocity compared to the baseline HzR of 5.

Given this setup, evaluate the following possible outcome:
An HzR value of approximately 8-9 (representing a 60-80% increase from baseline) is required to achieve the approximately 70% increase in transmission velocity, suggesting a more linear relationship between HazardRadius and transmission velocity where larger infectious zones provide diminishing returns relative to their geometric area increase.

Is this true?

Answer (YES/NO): YES